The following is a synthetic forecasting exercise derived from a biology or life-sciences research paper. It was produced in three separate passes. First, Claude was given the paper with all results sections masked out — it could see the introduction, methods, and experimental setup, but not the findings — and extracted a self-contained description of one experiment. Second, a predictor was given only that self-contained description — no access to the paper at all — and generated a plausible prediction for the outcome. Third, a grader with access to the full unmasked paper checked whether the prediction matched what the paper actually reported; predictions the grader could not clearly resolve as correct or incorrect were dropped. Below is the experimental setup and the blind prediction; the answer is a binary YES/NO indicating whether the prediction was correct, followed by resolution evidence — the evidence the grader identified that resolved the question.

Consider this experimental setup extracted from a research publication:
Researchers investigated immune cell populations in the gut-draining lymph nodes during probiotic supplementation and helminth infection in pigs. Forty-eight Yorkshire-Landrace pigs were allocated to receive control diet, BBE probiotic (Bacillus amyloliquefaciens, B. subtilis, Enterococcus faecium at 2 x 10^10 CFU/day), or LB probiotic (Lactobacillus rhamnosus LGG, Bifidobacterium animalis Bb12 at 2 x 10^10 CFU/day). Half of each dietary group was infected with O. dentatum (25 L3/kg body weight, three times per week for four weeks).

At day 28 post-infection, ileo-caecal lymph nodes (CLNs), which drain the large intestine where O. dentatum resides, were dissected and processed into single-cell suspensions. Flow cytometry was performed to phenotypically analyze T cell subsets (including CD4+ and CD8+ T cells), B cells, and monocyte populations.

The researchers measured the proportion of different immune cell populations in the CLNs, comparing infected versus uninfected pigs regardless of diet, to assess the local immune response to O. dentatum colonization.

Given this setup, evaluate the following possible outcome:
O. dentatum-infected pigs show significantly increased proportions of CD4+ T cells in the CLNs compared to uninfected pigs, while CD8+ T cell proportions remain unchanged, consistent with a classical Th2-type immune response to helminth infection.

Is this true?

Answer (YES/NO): NO